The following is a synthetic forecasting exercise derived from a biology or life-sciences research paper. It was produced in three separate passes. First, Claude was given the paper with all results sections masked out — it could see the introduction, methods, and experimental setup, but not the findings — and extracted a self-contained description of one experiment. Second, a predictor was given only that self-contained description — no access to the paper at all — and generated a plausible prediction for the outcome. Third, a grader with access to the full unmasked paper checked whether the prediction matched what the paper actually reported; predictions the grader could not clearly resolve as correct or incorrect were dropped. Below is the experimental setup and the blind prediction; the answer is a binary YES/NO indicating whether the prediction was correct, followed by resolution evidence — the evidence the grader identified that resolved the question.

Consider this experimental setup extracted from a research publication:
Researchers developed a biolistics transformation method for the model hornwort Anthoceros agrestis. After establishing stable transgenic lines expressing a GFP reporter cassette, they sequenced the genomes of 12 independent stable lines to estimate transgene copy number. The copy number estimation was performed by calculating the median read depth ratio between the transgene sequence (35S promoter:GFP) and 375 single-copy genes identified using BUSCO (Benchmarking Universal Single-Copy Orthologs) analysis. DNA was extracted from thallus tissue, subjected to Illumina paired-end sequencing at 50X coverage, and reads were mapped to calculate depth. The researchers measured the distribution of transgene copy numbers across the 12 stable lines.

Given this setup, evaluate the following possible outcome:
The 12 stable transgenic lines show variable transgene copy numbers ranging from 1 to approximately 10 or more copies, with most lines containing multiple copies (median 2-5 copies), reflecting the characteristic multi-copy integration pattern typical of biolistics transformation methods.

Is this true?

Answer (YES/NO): NO